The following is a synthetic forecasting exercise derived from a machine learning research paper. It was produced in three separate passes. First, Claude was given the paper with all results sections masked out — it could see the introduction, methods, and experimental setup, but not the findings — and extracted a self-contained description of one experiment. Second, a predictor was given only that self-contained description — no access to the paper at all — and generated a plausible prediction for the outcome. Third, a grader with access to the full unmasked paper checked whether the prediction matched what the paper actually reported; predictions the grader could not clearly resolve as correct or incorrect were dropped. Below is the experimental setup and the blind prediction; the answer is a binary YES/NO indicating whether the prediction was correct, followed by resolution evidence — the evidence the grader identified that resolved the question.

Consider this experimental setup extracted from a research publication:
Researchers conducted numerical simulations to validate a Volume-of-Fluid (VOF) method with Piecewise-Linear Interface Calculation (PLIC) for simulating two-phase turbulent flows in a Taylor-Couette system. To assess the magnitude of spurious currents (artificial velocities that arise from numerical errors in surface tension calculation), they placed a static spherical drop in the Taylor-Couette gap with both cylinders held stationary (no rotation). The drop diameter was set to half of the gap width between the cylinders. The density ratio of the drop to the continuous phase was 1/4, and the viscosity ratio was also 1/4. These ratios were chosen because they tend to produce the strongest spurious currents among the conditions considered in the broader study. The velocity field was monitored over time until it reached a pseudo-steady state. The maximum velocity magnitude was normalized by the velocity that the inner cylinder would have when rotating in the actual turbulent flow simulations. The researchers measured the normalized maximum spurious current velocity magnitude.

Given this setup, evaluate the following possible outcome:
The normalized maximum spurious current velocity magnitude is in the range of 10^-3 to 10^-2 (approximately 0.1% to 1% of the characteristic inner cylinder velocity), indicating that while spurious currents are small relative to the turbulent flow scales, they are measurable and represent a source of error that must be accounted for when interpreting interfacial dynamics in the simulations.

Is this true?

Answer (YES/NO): NO